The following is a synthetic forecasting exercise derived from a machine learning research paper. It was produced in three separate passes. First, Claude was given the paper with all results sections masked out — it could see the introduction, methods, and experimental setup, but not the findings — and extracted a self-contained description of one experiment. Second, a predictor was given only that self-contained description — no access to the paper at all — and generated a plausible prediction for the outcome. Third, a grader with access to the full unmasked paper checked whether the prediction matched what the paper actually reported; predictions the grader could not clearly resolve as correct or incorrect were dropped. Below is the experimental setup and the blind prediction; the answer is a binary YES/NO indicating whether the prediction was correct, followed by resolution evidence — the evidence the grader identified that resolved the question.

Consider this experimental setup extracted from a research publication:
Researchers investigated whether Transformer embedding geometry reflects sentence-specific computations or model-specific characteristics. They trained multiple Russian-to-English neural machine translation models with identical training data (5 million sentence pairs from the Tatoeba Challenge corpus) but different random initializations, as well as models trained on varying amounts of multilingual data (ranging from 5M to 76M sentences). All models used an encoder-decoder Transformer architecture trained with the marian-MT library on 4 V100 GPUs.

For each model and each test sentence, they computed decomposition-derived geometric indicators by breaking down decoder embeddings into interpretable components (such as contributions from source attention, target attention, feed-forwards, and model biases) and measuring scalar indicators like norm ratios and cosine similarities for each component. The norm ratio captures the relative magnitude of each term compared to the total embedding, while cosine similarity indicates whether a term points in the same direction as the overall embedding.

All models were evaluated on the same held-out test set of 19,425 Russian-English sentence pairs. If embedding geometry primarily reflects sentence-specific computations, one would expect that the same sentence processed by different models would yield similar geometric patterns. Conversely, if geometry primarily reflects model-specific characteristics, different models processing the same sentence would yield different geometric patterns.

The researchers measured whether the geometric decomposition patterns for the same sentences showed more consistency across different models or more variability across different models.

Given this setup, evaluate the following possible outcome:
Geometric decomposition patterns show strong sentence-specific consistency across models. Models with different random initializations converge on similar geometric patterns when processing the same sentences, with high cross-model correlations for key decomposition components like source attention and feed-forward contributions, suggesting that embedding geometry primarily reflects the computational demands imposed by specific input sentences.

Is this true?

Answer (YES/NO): NO